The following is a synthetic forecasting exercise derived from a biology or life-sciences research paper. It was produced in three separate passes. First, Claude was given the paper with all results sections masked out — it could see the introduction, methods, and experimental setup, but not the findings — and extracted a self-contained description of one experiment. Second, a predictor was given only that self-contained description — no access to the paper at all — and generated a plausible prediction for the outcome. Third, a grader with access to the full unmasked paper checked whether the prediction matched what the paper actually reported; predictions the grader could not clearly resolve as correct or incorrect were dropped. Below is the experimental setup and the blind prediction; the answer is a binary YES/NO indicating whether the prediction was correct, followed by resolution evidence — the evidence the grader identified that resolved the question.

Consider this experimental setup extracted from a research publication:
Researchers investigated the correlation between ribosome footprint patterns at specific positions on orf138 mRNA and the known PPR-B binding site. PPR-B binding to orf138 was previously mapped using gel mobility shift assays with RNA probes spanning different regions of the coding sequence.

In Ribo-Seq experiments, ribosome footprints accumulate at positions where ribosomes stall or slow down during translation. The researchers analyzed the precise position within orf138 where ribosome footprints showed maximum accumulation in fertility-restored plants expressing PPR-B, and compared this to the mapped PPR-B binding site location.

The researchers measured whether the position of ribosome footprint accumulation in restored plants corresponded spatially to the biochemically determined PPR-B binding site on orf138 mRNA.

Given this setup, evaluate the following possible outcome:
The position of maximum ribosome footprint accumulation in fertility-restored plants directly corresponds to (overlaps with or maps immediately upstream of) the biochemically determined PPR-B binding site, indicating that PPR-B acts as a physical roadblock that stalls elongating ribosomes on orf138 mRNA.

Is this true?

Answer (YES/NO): YES